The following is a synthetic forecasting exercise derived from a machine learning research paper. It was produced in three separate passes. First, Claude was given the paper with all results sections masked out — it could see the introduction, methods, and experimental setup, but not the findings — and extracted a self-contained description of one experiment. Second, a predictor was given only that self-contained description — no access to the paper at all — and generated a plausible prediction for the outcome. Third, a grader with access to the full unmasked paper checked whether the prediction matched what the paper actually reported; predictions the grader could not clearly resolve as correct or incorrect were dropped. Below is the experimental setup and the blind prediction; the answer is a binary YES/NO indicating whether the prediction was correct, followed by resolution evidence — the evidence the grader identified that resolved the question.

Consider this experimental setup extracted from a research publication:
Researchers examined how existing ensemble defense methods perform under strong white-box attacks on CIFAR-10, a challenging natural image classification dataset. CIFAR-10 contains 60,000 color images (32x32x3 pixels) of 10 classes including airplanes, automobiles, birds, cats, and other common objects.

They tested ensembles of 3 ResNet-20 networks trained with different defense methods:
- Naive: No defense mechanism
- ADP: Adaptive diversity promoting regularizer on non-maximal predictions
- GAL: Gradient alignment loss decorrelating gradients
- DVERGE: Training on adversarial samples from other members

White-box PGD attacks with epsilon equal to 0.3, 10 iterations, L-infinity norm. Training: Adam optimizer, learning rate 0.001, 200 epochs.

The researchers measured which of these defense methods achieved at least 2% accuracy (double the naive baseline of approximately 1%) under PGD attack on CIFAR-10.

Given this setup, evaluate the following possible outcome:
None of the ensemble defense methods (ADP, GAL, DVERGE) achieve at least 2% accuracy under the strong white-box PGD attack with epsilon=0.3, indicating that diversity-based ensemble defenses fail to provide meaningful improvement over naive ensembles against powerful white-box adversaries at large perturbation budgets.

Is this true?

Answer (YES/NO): YES